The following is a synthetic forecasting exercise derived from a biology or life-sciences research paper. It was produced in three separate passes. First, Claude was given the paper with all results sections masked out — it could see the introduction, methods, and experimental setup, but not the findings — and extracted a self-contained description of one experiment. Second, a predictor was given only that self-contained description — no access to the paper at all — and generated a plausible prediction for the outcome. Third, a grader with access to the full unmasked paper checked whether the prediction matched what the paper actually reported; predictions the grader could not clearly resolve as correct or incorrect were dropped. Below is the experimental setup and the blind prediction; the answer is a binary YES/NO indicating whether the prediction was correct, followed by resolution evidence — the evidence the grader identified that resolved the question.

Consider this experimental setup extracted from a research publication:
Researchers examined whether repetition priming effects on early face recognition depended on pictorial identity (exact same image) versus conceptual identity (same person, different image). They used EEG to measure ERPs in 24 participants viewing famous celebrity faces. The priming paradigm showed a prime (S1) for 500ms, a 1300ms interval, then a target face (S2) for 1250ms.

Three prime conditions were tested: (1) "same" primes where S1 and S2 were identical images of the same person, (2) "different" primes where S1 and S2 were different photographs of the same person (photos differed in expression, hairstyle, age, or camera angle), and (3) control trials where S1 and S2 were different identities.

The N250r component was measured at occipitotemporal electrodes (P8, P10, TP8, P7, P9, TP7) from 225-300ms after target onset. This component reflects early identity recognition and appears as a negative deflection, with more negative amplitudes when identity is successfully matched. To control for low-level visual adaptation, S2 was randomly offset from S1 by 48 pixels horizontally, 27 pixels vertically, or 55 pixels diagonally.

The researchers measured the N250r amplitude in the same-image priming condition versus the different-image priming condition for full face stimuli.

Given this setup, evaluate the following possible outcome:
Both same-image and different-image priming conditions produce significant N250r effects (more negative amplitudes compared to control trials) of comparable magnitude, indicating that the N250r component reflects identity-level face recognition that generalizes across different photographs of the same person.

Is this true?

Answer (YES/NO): NO